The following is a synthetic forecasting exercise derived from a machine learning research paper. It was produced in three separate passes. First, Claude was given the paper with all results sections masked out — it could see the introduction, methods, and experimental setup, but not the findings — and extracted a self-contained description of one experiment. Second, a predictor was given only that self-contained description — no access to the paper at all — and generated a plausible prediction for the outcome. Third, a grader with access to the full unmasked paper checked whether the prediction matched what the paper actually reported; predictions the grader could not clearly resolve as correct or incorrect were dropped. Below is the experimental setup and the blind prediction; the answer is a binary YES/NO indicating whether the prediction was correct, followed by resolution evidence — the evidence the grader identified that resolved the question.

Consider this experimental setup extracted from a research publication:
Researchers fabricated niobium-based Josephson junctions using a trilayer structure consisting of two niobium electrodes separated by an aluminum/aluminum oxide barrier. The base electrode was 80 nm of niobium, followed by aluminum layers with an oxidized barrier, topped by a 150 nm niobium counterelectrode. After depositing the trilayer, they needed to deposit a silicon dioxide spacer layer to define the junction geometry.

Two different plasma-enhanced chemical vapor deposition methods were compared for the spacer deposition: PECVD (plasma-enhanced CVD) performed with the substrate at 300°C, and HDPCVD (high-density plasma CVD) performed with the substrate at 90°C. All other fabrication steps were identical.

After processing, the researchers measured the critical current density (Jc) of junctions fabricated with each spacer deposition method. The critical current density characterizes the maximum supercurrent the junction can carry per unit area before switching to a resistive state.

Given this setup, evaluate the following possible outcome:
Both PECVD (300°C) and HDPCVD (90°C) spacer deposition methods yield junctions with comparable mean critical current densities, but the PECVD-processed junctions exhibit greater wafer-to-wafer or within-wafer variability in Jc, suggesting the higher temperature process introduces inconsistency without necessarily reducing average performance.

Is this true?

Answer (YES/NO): NO